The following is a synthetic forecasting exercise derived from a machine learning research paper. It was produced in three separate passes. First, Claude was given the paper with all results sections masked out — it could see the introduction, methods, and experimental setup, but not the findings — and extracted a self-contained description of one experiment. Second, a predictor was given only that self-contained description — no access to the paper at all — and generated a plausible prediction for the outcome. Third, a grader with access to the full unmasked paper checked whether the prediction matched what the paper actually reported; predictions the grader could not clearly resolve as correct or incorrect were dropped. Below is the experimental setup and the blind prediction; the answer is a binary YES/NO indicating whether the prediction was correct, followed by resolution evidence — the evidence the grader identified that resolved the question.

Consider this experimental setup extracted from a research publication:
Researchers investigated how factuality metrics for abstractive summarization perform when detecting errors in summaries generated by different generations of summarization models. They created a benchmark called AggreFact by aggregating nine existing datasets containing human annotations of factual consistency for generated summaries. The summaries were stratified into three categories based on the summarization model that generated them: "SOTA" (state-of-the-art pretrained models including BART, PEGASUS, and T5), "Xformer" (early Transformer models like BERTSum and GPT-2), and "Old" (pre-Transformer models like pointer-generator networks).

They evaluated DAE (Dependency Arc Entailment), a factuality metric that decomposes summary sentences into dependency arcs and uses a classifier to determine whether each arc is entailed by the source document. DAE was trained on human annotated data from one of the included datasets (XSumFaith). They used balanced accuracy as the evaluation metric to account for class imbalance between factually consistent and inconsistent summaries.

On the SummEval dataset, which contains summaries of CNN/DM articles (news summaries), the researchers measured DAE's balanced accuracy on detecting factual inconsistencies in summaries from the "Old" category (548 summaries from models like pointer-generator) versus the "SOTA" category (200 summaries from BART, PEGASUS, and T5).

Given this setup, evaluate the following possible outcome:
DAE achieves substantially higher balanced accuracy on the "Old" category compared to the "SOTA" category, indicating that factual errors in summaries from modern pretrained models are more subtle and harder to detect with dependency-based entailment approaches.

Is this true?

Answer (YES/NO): YES